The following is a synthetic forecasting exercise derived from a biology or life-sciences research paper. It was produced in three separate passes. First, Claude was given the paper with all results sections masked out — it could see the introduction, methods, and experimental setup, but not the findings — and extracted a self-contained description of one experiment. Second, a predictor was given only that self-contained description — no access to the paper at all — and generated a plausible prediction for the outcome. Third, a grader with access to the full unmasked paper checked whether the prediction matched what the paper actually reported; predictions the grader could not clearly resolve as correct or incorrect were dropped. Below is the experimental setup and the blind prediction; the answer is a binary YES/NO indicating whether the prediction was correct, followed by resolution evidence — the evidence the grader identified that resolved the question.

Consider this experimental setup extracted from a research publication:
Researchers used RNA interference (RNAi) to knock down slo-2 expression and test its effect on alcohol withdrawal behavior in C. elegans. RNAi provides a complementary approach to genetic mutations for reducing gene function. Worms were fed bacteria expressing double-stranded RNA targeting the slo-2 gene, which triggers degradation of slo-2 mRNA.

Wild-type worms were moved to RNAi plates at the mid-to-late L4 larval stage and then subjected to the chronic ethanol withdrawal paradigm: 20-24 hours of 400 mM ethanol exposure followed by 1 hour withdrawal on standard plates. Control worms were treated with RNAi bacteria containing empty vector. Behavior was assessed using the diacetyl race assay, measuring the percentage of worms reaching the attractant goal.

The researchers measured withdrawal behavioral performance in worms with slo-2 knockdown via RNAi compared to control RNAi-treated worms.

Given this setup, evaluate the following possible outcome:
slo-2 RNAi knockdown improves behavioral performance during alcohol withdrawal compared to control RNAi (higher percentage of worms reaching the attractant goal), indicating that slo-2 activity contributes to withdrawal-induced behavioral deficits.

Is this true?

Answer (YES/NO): YES